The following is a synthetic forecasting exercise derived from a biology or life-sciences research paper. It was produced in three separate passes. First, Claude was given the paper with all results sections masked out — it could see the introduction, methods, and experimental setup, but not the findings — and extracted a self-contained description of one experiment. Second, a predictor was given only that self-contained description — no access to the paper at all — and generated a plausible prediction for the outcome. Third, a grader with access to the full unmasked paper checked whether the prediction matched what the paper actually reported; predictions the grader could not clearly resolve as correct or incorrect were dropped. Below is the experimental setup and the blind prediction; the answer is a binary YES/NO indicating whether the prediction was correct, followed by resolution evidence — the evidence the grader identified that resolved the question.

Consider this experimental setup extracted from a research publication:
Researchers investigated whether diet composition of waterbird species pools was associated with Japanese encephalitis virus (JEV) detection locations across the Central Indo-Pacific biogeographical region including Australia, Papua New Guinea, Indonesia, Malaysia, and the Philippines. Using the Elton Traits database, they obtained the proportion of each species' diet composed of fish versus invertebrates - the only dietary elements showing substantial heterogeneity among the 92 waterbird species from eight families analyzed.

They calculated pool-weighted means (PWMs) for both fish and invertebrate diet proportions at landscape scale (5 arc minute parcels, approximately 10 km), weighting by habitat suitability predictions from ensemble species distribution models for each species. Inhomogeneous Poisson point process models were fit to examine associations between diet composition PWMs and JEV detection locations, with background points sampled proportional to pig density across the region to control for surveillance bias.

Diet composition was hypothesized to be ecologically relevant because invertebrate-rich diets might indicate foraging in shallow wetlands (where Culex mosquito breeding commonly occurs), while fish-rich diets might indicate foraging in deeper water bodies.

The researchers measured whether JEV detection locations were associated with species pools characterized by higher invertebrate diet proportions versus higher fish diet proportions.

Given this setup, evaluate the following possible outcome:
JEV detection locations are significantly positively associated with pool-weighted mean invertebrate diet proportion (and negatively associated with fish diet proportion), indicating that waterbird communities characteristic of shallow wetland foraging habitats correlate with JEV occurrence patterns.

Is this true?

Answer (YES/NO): NO